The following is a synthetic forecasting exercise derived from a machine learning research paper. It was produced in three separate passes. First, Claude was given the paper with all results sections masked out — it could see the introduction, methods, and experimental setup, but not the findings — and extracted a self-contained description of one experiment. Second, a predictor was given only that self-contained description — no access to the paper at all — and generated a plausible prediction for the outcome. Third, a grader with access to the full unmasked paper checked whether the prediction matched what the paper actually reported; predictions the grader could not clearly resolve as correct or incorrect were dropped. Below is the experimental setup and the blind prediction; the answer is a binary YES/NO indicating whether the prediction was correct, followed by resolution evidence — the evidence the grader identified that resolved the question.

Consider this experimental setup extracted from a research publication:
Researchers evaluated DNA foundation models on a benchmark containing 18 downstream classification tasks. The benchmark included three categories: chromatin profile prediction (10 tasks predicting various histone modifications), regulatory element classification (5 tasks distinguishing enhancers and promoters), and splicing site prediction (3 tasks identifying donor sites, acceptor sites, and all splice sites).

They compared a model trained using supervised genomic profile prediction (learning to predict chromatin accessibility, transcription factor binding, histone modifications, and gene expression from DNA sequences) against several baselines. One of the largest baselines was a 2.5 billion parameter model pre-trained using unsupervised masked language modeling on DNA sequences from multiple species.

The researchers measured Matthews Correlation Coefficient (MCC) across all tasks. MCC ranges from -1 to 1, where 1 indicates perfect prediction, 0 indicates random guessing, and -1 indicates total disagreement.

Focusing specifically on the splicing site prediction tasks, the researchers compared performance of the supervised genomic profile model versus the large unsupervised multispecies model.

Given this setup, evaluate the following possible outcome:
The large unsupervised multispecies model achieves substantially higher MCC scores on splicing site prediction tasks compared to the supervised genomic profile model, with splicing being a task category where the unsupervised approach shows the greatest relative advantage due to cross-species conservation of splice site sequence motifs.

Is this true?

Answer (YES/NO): YES